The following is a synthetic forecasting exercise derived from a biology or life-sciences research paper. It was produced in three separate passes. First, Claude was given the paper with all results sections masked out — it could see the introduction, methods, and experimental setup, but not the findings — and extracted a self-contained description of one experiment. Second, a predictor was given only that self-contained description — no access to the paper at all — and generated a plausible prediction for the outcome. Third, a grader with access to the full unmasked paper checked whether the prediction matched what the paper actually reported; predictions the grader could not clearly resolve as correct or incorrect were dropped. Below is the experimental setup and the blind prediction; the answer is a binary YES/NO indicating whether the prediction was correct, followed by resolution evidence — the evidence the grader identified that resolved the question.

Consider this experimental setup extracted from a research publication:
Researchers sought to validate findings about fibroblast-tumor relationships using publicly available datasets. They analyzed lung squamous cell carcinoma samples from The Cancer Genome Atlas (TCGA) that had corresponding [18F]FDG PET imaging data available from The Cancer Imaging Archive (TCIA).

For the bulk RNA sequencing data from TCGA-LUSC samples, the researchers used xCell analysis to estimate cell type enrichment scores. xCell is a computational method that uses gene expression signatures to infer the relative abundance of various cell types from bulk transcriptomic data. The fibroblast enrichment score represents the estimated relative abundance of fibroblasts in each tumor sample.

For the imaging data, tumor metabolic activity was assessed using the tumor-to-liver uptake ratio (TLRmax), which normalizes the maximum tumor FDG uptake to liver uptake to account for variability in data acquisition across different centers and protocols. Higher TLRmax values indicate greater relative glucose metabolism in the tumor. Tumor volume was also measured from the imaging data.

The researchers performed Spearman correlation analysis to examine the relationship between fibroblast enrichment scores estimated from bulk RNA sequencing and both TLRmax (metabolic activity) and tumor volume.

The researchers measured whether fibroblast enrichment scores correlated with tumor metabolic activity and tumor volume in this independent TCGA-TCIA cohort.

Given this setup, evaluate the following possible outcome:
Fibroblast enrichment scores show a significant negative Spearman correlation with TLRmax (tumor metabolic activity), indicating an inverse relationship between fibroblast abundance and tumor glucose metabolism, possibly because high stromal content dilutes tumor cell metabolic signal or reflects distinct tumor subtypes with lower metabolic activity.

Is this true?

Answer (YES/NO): YES